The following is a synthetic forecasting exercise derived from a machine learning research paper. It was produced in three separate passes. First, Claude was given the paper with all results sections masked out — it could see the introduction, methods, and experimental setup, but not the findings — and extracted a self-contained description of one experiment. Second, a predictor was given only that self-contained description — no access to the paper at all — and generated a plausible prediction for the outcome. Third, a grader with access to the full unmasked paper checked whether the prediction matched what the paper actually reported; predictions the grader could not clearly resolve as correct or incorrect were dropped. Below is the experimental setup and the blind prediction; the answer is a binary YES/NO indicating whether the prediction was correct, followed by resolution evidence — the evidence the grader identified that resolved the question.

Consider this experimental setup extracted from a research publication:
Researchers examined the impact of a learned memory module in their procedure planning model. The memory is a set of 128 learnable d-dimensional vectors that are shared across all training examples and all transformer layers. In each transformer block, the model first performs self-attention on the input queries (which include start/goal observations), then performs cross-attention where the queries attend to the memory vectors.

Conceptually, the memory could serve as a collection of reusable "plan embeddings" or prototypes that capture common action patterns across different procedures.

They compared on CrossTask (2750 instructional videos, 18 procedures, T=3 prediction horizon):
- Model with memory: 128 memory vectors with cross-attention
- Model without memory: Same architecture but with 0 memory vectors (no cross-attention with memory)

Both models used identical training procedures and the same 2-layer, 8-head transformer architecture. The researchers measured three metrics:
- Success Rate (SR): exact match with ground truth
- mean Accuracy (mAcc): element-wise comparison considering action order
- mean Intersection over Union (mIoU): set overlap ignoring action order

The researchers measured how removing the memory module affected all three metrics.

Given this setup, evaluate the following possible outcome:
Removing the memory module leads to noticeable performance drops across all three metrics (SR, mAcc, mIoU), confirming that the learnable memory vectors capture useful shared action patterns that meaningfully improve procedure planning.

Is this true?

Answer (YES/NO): YES